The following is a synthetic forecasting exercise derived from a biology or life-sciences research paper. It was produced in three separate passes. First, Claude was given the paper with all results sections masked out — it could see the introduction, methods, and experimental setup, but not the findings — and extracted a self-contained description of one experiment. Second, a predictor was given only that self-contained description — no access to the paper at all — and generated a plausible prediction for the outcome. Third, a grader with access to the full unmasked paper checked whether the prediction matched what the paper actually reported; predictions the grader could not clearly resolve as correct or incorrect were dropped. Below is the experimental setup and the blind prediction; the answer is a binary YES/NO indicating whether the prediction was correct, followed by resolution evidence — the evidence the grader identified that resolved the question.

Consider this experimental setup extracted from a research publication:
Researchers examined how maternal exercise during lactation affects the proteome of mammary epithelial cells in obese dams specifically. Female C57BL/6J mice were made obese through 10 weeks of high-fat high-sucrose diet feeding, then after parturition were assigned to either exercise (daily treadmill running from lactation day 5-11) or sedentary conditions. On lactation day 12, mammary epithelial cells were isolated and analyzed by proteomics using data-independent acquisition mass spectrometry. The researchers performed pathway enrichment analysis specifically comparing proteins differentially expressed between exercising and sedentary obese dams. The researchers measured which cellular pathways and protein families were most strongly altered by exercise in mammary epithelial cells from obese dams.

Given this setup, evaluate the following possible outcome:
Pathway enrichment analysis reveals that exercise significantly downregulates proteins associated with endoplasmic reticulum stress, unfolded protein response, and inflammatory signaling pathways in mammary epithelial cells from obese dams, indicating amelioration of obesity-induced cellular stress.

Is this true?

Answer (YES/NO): NO